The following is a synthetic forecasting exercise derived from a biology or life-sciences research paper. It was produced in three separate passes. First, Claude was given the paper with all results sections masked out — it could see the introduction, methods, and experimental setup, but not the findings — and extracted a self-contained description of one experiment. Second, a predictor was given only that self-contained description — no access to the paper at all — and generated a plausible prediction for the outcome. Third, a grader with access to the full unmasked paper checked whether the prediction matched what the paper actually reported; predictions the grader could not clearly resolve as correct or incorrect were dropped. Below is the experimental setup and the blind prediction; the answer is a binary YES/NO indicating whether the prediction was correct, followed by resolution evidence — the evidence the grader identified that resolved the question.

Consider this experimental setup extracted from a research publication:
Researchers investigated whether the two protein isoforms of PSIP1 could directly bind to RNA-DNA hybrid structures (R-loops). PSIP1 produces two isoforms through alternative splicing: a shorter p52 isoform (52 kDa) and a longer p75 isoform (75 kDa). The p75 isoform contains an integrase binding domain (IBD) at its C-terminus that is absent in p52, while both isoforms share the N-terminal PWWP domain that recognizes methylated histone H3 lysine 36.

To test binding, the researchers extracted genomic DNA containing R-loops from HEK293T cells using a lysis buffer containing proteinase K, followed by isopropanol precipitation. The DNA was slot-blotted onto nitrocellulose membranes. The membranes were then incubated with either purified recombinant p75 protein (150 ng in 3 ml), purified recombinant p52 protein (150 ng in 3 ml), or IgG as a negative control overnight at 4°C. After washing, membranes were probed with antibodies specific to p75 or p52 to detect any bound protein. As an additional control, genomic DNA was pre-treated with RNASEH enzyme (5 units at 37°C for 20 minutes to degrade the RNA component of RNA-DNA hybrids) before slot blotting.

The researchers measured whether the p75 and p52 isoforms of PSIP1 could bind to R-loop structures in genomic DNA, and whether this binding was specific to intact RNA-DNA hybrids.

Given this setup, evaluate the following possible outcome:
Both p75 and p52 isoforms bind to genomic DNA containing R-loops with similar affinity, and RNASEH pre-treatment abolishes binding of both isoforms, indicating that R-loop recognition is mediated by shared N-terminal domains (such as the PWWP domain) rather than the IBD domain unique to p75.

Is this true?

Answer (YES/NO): NO